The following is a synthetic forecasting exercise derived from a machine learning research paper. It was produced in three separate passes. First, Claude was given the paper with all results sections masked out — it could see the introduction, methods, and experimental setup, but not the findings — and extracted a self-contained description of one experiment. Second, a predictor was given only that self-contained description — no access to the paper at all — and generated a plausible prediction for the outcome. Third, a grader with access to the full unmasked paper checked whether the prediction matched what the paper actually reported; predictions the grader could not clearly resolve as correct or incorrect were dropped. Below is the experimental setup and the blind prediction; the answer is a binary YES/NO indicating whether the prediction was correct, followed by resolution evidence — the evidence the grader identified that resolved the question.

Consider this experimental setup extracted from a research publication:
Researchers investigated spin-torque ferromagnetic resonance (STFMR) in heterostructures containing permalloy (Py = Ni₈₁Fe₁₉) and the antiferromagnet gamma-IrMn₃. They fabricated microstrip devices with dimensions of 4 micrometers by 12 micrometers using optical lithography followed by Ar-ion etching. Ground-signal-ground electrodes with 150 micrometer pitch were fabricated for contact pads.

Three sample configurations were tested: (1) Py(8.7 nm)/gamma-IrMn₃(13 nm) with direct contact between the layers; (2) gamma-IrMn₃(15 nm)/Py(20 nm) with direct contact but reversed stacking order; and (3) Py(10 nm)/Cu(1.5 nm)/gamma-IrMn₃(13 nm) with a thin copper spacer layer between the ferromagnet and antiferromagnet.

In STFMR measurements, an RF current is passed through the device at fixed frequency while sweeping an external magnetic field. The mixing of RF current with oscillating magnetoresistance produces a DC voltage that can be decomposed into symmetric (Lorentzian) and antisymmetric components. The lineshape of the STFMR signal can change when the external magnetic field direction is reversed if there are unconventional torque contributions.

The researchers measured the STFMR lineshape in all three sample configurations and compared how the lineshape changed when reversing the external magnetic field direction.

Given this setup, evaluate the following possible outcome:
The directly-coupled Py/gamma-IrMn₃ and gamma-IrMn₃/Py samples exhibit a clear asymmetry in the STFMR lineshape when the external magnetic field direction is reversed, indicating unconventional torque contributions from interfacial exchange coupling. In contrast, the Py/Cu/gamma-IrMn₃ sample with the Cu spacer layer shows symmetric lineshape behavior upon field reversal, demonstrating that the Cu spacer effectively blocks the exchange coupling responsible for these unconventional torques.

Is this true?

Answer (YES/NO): NO